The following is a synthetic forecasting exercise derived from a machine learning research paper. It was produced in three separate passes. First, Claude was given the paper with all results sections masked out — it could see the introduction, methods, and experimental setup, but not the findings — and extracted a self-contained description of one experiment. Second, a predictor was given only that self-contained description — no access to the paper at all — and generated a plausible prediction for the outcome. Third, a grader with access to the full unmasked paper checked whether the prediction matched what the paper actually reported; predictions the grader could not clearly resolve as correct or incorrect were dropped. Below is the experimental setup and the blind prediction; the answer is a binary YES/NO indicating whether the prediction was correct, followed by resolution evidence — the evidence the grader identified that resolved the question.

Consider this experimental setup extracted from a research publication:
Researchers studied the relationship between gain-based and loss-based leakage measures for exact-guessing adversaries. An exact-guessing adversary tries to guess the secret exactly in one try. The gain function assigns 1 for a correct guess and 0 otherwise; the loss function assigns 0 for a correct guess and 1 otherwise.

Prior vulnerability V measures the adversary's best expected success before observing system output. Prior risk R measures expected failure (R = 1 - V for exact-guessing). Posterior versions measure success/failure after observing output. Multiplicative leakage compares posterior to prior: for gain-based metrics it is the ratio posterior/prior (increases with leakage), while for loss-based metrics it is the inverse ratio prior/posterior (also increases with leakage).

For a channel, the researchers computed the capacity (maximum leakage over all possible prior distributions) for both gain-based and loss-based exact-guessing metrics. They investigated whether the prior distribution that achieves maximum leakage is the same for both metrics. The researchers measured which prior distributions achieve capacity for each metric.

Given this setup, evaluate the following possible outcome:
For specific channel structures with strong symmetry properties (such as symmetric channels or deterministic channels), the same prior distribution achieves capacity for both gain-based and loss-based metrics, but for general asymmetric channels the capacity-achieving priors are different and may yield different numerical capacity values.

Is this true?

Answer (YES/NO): NO